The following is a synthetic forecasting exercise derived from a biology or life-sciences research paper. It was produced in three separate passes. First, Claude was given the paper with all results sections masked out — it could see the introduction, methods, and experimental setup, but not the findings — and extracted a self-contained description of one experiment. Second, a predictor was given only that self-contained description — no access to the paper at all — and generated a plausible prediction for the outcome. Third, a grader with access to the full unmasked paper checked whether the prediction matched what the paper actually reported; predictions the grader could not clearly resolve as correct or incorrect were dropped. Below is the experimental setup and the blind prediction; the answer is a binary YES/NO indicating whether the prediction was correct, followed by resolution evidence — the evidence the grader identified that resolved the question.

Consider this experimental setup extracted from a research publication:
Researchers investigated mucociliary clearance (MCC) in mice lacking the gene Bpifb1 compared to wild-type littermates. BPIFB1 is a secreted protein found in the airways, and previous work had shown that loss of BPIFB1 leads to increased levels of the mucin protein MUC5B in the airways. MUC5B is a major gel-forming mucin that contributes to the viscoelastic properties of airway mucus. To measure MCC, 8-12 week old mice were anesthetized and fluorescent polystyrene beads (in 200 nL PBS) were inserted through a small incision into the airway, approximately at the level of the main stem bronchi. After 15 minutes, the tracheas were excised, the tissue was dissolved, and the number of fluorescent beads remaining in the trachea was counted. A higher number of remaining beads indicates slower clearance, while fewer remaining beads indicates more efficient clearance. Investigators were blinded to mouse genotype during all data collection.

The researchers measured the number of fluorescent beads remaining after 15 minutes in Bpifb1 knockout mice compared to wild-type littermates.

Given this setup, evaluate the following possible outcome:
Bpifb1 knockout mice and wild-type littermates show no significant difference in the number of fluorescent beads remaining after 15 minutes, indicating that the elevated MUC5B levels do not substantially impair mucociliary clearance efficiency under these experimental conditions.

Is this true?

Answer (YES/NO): NO